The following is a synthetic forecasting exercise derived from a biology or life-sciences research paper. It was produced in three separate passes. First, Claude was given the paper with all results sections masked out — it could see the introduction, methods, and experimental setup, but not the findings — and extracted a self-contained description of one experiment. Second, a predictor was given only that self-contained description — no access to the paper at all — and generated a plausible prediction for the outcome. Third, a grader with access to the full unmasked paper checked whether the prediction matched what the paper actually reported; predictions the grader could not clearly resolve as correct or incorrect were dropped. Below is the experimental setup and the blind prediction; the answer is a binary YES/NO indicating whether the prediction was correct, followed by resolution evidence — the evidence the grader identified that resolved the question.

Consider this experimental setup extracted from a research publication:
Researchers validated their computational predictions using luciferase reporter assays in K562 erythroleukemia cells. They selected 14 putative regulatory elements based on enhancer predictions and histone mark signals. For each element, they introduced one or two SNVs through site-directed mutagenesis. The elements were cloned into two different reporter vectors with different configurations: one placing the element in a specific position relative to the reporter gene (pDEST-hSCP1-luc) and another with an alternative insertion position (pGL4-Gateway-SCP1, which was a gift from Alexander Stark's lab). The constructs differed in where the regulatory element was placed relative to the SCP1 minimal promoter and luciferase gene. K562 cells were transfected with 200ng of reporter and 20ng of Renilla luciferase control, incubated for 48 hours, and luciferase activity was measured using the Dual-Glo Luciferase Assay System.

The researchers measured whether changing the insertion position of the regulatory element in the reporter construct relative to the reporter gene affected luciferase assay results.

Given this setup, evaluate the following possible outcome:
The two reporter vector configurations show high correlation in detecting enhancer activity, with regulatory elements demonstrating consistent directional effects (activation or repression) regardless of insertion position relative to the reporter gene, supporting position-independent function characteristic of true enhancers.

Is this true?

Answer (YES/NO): NO